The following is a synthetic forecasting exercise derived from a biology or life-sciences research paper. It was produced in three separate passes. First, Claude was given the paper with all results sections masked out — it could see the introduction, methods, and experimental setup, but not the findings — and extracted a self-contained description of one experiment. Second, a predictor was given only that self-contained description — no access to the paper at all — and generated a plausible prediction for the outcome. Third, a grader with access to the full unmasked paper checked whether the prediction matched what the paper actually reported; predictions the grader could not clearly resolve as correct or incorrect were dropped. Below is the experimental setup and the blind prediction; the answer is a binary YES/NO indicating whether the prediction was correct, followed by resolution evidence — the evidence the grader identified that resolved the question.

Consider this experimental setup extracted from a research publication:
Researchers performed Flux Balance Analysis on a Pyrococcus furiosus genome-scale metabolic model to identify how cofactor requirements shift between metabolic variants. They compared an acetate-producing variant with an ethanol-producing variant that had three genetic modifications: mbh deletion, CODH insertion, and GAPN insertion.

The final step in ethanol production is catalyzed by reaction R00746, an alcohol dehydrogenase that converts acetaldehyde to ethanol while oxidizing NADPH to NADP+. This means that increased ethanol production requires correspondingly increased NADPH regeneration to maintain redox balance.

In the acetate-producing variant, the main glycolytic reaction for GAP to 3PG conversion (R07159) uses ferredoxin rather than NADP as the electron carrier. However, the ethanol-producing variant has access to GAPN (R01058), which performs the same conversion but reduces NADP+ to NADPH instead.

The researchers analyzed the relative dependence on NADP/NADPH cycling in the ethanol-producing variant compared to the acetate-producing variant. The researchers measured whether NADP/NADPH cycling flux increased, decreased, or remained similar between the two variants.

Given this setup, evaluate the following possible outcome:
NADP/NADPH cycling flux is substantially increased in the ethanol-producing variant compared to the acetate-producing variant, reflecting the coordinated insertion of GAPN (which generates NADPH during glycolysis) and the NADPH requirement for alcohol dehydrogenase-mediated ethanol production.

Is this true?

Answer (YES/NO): YES